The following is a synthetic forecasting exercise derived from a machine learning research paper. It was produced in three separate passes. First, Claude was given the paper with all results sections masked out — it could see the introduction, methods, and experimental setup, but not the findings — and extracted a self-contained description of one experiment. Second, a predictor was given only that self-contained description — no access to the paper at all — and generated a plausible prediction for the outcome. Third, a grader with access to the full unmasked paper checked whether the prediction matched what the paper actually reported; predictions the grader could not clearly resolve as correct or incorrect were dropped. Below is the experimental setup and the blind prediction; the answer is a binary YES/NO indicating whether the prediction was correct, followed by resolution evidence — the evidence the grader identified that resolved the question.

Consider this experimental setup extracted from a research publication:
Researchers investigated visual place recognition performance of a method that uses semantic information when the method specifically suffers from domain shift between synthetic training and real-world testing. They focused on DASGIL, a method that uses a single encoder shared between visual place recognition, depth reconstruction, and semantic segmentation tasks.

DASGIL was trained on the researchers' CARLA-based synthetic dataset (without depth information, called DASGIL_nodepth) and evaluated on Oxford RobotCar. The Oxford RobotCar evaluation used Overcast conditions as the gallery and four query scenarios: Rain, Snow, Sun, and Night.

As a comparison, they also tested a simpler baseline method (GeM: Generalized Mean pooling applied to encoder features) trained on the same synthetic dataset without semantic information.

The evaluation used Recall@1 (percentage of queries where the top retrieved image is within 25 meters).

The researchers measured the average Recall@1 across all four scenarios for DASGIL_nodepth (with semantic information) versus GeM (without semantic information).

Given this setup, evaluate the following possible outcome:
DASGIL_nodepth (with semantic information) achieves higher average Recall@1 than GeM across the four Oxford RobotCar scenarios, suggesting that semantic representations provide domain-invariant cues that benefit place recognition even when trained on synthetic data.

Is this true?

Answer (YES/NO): NO